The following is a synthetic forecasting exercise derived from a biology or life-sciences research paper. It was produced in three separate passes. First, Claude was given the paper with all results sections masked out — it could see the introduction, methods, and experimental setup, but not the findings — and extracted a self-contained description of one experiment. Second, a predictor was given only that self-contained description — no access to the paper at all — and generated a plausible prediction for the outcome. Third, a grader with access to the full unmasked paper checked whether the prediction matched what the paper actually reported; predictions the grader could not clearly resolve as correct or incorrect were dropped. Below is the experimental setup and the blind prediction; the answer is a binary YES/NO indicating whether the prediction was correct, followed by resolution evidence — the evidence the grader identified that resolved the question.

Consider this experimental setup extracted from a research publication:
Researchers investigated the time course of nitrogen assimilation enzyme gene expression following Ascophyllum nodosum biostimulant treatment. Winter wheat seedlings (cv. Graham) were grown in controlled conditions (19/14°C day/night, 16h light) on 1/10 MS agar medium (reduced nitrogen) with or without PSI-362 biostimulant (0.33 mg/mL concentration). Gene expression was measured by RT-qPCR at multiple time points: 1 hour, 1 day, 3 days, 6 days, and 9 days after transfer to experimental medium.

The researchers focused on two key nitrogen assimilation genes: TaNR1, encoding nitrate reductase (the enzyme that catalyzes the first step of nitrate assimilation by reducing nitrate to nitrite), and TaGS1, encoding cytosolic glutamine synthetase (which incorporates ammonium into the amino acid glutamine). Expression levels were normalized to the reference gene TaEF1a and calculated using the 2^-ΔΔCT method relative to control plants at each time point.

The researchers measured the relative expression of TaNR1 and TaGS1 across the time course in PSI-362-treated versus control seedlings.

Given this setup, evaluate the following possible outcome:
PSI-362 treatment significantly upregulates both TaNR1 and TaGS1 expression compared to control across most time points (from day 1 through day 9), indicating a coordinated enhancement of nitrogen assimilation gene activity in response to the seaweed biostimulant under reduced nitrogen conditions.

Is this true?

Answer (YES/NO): NO